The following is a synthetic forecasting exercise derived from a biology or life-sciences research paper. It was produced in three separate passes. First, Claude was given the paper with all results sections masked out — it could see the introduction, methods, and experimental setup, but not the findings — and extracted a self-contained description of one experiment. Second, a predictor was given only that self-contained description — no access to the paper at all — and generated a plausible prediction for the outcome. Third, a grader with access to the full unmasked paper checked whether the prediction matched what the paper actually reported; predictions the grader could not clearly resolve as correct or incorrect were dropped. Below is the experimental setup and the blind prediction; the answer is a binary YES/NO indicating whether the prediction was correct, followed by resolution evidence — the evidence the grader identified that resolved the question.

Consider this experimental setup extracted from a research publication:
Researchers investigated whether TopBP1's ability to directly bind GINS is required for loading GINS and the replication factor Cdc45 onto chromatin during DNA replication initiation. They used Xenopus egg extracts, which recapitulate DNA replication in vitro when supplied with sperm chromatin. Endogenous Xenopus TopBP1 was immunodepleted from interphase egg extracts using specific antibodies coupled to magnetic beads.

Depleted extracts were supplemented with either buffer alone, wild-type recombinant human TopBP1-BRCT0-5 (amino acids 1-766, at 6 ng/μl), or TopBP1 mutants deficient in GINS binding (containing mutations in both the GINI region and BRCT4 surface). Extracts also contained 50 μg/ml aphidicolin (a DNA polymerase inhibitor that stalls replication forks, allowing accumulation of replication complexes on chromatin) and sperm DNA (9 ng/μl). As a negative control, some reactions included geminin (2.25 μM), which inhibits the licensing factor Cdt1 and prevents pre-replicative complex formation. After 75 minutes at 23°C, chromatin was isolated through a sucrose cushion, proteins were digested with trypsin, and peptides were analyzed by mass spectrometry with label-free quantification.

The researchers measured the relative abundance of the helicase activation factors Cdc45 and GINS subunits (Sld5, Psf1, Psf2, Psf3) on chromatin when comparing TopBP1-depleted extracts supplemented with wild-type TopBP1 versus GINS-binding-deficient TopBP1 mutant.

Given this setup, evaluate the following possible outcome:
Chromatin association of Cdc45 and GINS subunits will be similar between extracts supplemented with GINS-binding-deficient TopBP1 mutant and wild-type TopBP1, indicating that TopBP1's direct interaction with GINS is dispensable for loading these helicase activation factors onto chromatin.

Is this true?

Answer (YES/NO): NO